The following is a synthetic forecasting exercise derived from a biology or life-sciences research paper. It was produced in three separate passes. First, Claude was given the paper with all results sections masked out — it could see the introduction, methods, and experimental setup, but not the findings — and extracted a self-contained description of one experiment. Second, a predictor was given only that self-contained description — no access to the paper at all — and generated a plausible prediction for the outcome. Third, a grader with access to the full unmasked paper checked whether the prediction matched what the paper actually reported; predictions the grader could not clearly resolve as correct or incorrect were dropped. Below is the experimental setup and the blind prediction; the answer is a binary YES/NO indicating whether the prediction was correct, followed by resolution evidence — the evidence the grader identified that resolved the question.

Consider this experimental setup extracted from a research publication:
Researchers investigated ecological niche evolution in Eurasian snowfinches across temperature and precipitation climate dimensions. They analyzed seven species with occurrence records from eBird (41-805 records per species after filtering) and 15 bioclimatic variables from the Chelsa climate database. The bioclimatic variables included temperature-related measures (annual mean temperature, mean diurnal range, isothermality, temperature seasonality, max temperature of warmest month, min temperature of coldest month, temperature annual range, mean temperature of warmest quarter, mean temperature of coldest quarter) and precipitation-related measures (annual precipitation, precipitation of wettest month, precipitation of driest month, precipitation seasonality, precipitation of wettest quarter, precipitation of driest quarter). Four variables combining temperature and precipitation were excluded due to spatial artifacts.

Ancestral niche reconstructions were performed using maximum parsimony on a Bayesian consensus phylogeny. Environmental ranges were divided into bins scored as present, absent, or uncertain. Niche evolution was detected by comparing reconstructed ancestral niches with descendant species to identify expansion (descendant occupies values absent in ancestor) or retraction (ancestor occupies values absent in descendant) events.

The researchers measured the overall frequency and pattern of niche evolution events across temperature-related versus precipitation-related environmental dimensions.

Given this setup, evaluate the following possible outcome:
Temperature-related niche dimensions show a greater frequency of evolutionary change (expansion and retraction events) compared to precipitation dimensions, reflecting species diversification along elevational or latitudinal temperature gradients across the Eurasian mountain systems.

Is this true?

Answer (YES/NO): NO